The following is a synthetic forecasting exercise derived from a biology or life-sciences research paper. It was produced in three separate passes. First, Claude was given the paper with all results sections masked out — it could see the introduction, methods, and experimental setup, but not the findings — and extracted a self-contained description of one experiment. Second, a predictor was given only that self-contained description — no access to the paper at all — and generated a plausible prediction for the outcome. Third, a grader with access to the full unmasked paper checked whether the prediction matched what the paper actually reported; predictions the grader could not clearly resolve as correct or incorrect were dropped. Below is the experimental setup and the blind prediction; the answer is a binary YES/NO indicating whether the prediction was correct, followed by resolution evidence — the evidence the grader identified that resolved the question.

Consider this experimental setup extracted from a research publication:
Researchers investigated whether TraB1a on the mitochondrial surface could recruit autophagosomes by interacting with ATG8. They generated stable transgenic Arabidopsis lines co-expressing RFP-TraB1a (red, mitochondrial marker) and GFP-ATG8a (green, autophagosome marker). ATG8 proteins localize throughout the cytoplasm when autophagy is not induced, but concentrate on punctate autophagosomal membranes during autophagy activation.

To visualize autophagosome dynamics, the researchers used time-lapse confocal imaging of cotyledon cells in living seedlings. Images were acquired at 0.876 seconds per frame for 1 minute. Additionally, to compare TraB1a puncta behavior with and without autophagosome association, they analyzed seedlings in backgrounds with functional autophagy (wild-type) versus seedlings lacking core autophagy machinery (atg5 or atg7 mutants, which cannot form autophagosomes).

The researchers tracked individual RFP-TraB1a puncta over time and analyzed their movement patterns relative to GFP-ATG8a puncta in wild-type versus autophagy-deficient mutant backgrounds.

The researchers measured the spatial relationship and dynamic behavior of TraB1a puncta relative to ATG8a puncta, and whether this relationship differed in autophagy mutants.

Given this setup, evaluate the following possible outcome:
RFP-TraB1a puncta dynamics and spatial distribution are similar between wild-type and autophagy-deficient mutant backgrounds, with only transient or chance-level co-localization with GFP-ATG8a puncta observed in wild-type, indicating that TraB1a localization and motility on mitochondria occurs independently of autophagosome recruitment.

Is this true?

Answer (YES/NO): NO